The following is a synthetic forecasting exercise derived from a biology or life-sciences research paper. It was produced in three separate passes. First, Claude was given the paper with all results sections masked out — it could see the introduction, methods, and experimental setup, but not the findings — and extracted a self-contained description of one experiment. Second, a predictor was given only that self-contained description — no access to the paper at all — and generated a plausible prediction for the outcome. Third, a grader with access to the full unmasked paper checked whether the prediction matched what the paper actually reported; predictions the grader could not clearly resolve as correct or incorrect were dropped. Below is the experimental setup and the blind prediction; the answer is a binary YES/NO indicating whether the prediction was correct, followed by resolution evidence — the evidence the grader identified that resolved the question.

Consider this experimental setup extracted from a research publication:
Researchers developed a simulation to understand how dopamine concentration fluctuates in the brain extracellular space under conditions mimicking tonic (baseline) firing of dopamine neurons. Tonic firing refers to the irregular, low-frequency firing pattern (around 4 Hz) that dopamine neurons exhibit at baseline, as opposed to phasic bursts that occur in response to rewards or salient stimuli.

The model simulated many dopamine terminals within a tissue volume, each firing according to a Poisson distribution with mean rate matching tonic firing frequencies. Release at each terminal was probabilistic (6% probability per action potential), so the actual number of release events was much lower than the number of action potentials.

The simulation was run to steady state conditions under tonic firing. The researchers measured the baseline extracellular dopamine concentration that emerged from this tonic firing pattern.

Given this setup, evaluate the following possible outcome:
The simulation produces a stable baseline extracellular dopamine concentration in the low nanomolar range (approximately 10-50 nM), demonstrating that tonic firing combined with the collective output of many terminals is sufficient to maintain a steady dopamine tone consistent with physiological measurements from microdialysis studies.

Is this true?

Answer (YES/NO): YES